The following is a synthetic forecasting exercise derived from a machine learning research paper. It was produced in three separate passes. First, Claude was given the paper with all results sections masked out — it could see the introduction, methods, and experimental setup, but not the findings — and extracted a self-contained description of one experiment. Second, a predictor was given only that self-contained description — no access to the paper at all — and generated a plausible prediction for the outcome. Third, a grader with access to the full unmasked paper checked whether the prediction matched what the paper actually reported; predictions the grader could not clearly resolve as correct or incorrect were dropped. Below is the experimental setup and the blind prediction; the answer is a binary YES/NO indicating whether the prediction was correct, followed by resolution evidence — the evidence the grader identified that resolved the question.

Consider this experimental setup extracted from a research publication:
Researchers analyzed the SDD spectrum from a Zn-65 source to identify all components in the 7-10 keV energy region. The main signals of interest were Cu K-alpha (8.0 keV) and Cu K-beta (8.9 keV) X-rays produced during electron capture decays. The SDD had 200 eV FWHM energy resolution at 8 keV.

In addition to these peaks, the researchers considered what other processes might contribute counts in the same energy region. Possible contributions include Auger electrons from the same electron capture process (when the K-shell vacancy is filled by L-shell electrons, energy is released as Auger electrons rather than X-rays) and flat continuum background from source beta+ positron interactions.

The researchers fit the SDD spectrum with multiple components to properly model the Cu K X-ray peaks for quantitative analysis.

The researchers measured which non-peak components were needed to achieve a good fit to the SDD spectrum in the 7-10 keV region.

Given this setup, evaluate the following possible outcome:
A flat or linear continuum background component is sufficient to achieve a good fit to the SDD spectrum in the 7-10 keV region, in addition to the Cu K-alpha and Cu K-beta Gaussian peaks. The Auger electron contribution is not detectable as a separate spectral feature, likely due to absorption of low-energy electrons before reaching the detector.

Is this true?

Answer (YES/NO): NO